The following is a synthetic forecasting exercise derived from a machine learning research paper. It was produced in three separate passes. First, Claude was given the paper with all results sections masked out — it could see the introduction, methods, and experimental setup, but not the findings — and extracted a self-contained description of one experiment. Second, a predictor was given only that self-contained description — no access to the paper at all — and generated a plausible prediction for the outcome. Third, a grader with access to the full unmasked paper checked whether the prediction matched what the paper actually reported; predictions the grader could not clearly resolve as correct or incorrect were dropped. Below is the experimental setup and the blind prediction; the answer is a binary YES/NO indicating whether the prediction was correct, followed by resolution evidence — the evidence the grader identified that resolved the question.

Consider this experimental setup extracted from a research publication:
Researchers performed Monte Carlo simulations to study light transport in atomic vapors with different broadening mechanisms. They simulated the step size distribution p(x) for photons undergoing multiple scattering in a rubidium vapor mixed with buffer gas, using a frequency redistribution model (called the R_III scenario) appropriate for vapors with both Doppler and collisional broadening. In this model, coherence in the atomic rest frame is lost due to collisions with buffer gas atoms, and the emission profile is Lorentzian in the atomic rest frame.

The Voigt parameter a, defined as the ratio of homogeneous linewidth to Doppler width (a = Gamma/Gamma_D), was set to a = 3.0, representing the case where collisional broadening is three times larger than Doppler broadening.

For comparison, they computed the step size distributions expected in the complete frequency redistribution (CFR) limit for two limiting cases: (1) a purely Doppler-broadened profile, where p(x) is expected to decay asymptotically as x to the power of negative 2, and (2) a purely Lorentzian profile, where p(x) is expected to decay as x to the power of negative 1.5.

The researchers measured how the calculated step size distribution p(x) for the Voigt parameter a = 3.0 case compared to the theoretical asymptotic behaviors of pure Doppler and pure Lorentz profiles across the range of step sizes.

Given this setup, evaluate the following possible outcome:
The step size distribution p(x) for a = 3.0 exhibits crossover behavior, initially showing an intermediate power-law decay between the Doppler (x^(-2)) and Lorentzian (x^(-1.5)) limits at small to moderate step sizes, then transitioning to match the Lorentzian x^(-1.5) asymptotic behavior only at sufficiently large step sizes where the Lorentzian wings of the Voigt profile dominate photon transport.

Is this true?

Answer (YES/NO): NO